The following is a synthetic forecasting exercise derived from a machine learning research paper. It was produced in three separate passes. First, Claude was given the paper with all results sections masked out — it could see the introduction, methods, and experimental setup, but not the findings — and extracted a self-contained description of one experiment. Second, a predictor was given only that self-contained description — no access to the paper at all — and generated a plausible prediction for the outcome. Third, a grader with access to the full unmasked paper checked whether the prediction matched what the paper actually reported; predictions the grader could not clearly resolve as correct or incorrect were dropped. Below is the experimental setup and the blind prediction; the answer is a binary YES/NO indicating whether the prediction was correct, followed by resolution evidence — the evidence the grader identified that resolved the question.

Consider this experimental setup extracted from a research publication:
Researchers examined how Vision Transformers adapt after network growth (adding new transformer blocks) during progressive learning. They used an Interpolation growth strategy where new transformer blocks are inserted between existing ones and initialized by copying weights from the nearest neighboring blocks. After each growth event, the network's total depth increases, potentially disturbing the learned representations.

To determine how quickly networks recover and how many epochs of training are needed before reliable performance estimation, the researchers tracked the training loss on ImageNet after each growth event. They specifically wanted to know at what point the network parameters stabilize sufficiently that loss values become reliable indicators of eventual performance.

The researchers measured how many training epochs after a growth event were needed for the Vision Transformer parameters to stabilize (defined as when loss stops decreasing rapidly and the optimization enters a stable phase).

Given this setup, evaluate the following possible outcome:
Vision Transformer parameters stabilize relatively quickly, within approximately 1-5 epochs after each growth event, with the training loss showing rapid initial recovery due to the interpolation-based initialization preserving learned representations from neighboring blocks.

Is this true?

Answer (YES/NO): YES